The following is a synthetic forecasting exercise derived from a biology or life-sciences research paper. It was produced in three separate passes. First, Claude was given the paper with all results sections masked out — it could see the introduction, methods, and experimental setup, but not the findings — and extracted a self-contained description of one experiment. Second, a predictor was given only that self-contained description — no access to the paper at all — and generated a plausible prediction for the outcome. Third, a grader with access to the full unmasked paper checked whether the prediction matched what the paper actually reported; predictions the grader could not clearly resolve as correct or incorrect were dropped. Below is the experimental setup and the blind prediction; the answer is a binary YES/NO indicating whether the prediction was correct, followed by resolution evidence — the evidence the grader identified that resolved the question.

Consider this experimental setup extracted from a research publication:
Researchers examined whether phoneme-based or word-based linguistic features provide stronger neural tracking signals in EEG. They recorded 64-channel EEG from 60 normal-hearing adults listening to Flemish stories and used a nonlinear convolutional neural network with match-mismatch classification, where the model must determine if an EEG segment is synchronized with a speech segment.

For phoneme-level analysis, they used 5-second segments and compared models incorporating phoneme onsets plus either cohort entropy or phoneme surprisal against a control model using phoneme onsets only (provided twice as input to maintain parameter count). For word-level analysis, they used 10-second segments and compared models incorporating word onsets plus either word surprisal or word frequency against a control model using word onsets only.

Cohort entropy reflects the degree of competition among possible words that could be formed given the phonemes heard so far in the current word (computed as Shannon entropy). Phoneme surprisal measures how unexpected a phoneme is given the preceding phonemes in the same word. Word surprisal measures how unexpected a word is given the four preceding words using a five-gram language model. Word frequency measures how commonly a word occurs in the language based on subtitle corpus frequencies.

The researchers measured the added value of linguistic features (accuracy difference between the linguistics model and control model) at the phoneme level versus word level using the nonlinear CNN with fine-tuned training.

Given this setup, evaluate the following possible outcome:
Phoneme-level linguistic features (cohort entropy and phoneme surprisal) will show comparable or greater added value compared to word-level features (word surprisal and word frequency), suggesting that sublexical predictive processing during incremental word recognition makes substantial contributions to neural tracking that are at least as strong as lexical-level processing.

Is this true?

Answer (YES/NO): NO